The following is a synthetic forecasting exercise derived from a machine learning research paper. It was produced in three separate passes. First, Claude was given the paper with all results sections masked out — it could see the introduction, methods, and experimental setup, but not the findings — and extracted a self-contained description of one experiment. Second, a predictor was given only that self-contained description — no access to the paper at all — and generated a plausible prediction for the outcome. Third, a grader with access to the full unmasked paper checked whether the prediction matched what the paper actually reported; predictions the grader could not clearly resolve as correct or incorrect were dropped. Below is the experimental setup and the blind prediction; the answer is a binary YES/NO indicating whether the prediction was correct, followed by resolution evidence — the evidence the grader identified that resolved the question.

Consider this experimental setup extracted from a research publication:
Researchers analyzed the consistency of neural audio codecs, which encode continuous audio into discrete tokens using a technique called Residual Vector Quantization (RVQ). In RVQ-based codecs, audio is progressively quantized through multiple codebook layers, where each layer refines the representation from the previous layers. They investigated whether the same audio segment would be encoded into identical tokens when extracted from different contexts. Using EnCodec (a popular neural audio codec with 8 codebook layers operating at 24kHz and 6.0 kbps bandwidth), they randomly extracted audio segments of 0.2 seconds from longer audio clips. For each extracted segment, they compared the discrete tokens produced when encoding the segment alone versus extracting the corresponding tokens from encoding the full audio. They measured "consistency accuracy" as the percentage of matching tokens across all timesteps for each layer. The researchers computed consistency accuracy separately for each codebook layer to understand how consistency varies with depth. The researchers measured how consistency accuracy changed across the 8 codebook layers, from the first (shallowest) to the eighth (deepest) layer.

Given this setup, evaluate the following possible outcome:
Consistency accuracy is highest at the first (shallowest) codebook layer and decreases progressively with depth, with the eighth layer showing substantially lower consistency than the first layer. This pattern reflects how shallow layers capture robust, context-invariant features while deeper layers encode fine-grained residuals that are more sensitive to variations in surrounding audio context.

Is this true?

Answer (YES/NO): YES